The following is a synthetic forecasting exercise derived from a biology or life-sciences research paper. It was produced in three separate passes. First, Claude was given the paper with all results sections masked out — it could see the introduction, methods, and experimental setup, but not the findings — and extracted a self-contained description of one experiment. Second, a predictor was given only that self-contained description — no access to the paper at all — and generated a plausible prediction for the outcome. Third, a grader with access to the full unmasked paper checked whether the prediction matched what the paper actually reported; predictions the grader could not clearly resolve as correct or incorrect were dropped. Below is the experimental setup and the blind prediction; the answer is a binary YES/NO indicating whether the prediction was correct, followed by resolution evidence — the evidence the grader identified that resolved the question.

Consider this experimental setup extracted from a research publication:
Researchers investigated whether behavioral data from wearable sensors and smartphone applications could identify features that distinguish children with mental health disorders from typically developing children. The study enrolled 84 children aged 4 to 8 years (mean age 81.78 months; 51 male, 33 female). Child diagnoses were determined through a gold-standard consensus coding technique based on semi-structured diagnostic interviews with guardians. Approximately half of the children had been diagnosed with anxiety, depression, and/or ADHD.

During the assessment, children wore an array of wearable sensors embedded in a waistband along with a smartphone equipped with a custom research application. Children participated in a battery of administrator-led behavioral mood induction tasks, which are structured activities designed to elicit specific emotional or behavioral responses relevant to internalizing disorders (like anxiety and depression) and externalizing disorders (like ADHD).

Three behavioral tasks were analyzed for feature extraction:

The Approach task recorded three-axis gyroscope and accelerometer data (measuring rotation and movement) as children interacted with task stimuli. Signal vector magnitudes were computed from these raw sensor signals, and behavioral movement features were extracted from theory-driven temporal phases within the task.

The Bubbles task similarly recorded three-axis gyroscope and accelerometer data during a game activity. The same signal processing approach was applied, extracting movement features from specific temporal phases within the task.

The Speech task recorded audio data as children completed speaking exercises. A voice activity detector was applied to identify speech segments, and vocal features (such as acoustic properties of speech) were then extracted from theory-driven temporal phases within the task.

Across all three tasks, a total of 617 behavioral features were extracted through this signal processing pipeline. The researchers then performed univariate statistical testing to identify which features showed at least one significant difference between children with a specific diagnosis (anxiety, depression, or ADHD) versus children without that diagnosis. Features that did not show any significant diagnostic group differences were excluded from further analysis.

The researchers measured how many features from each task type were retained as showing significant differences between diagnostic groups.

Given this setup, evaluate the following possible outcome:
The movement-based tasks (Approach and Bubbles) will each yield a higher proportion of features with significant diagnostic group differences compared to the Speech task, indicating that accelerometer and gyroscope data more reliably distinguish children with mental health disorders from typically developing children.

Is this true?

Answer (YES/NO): NO